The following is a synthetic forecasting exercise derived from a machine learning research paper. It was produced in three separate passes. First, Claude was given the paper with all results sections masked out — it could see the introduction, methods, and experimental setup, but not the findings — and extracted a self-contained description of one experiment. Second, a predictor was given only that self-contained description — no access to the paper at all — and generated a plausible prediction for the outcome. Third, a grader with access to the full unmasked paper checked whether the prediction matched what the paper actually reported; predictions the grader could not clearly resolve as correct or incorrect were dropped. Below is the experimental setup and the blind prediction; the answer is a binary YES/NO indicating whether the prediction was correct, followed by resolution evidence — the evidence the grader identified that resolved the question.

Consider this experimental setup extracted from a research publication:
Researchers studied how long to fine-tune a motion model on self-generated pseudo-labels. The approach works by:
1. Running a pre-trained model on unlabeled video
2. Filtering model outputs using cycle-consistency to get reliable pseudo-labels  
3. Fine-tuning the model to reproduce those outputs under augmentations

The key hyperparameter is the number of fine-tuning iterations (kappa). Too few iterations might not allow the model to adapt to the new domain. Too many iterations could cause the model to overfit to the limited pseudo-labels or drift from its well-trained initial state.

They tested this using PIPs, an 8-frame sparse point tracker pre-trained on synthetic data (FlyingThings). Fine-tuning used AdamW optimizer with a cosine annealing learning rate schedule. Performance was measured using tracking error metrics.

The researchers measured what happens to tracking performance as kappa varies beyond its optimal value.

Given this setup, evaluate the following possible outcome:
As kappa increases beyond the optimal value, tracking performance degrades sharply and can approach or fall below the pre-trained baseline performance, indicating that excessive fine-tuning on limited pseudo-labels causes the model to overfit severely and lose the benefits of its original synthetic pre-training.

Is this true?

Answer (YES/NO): NO